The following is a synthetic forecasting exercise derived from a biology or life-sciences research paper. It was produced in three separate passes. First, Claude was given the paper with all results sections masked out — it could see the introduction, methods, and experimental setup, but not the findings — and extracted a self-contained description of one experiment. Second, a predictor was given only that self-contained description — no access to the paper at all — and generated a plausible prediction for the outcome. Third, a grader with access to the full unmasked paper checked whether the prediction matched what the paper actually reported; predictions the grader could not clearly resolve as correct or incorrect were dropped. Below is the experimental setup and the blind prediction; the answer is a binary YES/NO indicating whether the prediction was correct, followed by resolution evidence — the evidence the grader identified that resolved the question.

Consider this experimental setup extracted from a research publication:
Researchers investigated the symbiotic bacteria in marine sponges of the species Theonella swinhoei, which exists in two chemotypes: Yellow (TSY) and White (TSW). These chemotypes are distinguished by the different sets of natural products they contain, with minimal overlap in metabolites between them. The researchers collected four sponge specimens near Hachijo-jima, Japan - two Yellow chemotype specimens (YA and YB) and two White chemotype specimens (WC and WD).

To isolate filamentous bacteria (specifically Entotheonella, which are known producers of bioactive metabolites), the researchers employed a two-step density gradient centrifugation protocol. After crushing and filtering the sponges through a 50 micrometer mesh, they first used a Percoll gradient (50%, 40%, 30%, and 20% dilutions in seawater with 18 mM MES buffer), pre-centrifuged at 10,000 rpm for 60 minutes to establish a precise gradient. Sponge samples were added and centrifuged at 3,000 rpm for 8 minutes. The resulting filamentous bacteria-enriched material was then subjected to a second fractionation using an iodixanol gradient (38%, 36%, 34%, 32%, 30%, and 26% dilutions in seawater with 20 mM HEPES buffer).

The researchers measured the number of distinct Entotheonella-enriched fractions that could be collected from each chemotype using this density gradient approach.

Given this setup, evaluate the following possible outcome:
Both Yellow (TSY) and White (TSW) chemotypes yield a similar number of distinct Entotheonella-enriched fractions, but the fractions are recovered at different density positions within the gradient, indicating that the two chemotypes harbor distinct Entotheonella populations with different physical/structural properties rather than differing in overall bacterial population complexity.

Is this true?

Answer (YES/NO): NO